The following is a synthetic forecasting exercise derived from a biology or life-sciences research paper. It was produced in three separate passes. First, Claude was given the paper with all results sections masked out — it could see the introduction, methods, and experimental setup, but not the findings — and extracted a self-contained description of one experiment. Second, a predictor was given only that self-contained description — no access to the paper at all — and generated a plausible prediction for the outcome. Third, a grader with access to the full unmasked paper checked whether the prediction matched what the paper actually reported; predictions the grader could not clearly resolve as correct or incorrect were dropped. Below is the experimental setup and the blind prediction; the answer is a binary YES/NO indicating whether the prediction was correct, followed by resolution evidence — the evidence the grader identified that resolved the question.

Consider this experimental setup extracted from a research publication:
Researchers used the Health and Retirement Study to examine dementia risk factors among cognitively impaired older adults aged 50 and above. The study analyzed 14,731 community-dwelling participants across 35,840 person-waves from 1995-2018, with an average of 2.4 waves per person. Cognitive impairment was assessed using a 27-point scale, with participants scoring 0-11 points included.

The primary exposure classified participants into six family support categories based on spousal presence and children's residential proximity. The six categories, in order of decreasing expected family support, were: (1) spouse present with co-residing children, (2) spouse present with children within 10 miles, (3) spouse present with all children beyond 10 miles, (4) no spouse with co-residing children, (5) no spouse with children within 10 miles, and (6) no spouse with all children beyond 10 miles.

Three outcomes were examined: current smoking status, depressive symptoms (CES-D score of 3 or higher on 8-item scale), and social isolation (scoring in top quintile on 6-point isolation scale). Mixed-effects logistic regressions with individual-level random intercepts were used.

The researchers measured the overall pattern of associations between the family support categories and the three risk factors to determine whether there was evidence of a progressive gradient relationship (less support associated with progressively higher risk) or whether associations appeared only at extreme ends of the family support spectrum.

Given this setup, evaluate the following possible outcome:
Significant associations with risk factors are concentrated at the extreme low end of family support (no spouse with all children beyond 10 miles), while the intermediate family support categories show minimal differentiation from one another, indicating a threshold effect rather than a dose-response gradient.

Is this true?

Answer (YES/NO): NO